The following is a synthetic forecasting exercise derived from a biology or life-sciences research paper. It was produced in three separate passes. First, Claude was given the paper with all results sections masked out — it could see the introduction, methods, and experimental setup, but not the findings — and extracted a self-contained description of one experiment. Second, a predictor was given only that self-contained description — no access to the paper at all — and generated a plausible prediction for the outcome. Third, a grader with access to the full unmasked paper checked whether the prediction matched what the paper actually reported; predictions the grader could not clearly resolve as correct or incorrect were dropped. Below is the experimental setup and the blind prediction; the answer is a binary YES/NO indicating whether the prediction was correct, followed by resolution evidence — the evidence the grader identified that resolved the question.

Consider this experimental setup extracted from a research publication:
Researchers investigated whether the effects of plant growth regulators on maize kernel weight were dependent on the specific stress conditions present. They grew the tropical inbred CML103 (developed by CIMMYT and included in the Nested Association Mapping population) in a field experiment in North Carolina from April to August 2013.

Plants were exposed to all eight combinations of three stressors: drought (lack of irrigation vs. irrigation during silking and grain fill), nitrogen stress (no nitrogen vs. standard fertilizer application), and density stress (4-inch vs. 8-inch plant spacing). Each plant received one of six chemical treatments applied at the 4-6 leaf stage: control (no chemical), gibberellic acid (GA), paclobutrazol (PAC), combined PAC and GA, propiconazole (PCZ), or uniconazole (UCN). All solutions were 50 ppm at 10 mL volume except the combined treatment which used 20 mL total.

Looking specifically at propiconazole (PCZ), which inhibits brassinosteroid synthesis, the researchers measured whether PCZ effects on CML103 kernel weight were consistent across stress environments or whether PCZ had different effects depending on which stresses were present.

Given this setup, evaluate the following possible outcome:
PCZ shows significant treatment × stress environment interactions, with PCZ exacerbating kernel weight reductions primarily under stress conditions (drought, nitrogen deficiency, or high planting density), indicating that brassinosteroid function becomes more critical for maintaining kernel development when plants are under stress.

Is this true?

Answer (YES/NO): NO